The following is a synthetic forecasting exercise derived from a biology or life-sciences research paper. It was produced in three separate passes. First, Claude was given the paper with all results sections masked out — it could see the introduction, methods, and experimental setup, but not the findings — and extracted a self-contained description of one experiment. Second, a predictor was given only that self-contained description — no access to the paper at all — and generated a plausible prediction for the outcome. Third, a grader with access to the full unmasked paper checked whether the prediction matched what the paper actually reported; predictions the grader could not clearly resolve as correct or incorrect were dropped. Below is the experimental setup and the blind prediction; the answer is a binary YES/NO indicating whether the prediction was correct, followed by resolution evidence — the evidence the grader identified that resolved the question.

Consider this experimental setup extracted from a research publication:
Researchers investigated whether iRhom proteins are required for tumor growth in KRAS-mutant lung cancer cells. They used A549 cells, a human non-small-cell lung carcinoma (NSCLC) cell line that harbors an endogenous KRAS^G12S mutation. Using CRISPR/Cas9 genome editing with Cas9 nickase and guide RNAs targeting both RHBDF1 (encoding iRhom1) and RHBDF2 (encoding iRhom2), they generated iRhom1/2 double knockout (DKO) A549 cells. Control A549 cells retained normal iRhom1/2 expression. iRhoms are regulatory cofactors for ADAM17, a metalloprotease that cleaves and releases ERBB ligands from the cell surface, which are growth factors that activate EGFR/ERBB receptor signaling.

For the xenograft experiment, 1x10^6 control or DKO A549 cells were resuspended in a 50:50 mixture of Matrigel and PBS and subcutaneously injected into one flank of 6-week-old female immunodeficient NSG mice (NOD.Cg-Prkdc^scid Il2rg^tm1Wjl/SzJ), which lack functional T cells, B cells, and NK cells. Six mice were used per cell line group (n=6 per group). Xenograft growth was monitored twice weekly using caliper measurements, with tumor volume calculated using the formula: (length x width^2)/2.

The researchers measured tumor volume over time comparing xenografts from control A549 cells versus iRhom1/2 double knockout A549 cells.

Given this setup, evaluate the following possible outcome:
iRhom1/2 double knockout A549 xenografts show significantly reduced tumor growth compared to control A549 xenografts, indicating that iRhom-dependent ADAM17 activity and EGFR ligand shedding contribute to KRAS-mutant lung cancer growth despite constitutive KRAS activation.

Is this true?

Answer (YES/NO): YES